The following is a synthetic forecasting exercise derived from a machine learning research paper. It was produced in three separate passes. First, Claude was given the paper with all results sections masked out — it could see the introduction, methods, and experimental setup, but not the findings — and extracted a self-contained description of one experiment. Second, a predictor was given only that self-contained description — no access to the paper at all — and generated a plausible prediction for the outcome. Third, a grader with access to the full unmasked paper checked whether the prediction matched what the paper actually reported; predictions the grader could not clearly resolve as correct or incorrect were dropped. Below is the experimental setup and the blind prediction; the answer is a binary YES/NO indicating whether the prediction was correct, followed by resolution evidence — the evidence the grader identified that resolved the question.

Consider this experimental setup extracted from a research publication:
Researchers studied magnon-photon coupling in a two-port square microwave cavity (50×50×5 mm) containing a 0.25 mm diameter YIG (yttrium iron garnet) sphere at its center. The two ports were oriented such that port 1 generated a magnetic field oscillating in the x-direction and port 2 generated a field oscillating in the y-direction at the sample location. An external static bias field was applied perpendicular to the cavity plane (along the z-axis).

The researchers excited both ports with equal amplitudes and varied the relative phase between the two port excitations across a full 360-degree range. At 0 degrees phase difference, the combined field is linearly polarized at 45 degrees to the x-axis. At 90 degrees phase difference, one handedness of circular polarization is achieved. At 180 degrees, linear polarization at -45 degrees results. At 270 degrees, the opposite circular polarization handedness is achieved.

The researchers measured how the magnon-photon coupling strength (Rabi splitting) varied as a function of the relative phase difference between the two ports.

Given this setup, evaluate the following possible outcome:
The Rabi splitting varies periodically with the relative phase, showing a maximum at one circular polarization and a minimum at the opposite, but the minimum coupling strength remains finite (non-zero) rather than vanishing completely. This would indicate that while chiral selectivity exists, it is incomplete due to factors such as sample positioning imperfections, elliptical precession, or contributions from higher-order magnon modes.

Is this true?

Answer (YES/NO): NO